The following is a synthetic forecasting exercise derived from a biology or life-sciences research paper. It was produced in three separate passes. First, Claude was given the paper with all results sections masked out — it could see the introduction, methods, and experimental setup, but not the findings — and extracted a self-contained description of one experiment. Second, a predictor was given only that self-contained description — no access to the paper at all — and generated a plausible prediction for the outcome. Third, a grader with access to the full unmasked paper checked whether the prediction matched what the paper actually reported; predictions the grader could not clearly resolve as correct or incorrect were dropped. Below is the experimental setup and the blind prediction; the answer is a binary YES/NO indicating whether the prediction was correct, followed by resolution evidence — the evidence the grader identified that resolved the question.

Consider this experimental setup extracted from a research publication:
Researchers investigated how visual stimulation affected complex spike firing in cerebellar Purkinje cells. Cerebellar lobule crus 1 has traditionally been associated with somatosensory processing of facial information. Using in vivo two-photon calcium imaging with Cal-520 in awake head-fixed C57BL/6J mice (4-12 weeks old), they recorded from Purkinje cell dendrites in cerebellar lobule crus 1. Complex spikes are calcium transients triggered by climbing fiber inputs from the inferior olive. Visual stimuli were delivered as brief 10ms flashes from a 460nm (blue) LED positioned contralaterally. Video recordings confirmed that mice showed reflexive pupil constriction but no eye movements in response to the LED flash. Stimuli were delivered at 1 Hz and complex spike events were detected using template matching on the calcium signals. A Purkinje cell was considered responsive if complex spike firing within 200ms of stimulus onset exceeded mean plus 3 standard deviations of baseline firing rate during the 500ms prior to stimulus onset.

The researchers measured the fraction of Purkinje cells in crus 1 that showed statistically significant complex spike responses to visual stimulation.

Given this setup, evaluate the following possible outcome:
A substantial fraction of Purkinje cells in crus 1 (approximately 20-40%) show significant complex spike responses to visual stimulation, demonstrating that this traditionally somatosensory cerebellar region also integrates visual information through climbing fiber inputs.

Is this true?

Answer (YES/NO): NO